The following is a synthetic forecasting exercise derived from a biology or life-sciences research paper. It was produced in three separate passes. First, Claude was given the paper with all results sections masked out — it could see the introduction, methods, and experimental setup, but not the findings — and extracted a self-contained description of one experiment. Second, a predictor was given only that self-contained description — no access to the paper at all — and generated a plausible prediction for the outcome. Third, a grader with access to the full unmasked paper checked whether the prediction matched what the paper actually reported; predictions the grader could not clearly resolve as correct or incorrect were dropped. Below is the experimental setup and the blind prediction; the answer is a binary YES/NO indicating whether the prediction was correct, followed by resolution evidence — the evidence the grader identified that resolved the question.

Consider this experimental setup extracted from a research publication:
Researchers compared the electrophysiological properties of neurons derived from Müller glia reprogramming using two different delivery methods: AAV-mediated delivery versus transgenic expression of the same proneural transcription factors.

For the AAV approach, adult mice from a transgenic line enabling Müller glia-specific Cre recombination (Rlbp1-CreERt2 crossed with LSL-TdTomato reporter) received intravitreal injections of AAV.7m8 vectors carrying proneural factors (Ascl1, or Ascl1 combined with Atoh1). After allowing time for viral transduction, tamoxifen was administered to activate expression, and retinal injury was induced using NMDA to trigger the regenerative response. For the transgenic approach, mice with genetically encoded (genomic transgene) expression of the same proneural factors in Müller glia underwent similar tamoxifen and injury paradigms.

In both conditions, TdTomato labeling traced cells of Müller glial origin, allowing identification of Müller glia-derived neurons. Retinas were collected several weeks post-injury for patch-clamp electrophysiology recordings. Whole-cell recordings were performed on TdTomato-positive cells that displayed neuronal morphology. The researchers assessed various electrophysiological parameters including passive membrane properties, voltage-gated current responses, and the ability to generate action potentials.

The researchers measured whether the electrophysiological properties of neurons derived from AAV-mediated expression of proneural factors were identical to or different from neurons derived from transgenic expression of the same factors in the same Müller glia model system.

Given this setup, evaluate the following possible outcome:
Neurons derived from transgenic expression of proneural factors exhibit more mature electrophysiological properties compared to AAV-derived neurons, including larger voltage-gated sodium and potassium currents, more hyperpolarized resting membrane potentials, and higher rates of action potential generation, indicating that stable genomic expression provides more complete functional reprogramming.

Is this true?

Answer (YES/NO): NO